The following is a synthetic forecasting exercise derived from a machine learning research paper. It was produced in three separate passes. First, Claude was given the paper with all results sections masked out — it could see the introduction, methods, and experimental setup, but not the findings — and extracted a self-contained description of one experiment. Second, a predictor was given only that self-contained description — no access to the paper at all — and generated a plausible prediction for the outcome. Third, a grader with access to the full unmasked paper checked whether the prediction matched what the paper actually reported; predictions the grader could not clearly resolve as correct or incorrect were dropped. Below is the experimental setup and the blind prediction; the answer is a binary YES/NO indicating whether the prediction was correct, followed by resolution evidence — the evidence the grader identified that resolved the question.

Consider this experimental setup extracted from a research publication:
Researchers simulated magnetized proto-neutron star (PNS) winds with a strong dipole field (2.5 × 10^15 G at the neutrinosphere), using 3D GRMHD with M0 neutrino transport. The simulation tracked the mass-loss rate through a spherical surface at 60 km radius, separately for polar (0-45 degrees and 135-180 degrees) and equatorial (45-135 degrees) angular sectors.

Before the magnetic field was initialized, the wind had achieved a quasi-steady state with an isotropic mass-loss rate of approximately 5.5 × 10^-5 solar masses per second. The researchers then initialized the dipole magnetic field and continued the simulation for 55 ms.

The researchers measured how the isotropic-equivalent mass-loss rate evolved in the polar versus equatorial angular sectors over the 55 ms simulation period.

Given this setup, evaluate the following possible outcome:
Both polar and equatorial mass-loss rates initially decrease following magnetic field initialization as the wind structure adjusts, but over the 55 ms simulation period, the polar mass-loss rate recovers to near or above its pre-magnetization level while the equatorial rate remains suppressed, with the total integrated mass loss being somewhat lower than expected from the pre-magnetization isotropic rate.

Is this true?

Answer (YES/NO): NO